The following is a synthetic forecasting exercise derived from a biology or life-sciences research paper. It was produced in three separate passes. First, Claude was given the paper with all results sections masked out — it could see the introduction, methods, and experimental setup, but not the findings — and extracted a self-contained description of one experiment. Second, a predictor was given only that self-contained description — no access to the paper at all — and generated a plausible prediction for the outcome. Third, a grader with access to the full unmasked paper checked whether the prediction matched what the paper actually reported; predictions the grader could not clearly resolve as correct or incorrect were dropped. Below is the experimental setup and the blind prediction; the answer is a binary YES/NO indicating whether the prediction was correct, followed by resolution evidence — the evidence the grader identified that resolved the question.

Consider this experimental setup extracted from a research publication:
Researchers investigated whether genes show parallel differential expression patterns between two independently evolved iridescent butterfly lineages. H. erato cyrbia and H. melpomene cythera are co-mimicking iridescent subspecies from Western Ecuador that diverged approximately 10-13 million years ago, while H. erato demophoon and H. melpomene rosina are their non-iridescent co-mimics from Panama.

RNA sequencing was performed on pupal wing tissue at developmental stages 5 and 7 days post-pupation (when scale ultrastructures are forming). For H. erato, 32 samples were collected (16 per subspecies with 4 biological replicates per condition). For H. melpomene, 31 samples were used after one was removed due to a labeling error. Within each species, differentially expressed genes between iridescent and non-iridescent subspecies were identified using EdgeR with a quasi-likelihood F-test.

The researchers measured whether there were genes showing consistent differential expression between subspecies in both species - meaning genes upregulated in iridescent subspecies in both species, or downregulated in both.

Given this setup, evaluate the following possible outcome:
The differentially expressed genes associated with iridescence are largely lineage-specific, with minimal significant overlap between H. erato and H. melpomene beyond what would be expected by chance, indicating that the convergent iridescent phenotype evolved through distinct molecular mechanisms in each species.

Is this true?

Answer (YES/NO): YES